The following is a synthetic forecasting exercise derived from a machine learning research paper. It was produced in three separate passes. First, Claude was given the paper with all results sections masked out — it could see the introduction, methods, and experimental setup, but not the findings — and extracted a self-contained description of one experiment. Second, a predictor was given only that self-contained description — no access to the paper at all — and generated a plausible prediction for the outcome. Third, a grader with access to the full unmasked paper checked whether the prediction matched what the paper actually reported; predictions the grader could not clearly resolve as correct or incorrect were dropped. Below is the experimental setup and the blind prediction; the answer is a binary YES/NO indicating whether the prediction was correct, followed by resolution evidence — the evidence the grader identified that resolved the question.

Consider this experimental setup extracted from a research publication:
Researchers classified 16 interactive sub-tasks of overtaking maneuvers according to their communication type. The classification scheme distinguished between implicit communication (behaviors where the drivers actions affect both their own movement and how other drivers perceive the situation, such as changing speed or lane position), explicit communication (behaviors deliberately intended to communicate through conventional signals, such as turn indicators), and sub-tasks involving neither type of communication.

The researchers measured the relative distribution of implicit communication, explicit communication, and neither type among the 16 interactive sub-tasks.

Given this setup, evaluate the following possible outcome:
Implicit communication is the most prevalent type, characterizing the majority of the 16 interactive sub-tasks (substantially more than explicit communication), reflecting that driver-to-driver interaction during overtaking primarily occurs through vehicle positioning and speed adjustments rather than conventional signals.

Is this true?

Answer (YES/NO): NO